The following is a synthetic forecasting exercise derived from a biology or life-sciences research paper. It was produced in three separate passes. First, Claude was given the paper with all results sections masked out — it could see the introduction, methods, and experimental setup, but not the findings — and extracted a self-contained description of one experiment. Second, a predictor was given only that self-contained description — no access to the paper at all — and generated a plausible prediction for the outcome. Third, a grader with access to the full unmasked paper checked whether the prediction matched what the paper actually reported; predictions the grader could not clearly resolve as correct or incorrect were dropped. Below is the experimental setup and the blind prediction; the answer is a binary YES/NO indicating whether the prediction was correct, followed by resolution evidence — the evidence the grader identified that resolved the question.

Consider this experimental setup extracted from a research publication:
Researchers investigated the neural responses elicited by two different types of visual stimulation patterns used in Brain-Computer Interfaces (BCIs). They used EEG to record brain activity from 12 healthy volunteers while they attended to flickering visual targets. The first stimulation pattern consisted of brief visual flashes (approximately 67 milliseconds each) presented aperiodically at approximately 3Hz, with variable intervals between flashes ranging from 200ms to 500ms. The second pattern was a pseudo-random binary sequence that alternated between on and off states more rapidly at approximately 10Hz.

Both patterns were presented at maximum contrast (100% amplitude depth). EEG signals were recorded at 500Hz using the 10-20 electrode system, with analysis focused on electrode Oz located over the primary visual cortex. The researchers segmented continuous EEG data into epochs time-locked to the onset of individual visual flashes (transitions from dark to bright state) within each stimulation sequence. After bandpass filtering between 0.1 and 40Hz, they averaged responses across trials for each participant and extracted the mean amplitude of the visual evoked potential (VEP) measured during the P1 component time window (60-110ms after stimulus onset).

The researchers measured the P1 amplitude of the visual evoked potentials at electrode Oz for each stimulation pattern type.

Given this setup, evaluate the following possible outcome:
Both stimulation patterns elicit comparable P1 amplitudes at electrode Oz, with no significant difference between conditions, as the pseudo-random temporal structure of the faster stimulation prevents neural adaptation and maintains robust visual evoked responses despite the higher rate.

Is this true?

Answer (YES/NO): NO